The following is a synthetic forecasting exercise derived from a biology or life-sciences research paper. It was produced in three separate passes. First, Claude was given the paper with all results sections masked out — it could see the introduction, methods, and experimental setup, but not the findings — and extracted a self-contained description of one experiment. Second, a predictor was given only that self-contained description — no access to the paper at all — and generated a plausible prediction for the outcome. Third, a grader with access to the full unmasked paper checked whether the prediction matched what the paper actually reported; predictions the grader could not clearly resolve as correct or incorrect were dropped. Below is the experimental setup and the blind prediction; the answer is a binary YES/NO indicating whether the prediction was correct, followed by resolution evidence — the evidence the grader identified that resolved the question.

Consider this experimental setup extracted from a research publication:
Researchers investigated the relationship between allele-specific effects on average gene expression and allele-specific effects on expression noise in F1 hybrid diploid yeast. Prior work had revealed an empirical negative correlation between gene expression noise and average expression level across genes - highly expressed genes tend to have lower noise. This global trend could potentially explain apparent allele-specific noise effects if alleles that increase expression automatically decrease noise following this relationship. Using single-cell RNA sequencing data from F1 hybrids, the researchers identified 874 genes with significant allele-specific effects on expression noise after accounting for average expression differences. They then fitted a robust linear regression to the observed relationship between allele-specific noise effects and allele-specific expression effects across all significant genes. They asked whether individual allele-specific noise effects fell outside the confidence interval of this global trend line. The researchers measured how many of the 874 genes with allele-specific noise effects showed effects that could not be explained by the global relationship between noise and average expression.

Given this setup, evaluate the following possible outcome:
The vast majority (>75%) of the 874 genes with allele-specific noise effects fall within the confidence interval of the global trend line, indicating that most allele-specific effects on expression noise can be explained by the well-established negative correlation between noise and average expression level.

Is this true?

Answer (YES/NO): NO